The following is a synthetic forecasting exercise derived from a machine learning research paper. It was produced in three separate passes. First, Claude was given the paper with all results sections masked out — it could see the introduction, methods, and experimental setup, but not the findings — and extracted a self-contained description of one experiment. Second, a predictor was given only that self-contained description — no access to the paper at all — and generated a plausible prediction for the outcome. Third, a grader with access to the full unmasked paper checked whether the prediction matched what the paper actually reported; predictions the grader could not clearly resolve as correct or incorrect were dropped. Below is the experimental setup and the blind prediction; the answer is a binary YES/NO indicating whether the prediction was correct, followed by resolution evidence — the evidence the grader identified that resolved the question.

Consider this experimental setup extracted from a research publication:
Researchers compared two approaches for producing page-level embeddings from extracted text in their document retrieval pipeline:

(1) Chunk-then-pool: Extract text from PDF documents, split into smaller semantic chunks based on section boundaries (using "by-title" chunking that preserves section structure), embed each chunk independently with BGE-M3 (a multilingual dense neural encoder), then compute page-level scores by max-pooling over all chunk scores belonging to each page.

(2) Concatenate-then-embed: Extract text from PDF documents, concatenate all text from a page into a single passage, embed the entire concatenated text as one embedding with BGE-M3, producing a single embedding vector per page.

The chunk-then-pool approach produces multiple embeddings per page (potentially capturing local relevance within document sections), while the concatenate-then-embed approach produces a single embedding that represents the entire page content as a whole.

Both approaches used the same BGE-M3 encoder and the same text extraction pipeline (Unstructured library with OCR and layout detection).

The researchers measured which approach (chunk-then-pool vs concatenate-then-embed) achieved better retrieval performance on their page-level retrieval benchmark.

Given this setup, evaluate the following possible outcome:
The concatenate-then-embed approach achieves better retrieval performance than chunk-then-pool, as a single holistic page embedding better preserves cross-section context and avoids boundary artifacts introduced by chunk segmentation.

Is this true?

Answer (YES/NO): NO